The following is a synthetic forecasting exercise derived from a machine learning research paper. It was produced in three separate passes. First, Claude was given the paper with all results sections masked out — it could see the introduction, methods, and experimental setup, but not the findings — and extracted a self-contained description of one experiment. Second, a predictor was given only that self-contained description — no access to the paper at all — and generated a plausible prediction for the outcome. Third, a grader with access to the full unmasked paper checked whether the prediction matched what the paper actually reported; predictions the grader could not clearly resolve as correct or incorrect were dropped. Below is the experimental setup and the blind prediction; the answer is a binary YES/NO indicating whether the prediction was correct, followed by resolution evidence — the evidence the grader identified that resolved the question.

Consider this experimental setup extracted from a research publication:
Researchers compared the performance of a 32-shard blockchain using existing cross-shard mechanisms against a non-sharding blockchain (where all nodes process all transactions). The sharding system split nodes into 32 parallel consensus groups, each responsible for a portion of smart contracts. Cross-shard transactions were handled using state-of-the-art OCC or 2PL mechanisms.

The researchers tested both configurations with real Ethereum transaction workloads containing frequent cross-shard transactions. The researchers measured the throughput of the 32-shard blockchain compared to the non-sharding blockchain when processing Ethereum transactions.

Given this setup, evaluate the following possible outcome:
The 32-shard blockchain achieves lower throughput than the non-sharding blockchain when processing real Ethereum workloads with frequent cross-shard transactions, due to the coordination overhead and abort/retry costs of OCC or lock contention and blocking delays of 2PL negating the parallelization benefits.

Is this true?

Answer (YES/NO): YES